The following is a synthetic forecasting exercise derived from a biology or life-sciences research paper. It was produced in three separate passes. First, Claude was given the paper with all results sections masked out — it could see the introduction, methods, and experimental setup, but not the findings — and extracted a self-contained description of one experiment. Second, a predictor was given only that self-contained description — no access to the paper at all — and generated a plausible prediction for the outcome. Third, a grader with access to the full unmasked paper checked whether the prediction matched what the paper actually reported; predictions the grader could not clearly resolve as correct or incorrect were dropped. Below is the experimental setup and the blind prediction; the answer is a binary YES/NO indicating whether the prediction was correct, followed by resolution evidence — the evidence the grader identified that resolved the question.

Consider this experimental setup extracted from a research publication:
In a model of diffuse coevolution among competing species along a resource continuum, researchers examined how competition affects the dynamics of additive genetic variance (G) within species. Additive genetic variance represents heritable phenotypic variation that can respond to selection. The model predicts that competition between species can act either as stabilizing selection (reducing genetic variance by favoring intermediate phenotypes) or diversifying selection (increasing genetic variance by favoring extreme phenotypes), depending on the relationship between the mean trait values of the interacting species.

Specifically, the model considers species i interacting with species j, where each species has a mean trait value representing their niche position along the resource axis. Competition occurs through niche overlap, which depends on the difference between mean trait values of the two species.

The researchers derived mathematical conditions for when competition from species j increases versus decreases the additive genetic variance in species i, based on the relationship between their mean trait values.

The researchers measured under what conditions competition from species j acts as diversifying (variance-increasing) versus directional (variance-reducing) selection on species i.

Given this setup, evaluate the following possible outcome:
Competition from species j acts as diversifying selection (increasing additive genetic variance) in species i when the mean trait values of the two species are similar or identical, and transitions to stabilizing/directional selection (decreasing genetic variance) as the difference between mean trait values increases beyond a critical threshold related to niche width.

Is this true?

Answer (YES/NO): YES